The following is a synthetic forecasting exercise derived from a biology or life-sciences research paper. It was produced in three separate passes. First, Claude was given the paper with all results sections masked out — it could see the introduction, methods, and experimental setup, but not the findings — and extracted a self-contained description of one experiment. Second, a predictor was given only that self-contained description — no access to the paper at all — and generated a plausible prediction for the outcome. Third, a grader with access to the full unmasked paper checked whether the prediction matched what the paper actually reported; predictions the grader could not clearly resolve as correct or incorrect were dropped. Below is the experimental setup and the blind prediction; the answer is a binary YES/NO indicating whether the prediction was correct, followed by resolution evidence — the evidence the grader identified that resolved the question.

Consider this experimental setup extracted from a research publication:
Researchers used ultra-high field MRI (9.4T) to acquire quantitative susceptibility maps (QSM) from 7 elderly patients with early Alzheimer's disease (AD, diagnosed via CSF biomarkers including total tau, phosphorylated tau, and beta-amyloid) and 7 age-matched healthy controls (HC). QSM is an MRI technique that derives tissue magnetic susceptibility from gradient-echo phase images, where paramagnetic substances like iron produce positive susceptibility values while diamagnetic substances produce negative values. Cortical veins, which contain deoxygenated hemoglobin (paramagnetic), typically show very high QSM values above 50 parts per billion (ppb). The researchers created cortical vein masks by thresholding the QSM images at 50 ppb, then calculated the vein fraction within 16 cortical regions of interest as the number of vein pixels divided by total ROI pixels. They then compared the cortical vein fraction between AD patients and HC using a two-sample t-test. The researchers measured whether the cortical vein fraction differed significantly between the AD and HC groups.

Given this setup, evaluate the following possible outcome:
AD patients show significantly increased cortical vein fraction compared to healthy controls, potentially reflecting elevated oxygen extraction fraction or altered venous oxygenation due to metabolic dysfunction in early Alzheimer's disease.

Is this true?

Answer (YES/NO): NO